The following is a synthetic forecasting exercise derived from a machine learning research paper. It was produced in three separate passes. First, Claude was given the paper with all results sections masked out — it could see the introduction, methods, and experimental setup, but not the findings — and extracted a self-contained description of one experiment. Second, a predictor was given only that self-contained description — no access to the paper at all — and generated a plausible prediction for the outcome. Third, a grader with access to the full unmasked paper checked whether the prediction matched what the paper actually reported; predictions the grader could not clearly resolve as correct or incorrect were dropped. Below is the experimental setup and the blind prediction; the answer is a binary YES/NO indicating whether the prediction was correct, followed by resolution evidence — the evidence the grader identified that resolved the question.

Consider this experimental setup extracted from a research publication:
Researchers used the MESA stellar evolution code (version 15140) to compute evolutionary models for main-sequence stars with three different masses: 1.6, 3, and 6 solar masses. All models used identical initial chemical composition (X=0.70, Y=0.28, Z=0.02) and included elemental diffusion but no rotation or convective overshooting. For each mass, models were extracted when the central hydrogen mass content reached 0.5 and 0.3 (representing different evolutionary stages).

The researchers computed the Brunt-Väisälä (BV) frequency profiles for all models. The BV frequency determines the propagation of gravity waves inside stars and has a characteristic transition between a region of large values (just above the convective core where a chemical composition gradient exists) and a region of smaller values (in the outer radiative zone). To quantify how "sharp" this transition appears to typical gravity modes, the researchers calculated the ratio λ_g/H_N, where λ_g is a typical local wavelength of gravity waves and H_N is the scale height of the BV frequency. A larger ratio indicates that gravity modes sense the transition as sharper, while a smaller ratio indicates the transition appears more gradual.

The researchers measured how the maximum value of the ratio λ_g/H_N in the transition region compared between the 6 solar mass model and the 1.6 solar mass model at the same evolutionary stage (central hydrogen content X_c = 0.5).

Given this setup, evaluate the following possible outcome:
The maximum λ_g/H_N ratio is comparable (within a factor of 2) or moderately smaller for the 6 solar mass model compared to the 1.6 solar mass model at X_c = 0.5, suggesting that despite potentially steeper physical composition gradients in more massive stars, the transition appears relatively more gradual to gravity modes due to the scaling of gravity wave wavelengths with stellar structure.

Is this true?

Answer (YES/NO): NO